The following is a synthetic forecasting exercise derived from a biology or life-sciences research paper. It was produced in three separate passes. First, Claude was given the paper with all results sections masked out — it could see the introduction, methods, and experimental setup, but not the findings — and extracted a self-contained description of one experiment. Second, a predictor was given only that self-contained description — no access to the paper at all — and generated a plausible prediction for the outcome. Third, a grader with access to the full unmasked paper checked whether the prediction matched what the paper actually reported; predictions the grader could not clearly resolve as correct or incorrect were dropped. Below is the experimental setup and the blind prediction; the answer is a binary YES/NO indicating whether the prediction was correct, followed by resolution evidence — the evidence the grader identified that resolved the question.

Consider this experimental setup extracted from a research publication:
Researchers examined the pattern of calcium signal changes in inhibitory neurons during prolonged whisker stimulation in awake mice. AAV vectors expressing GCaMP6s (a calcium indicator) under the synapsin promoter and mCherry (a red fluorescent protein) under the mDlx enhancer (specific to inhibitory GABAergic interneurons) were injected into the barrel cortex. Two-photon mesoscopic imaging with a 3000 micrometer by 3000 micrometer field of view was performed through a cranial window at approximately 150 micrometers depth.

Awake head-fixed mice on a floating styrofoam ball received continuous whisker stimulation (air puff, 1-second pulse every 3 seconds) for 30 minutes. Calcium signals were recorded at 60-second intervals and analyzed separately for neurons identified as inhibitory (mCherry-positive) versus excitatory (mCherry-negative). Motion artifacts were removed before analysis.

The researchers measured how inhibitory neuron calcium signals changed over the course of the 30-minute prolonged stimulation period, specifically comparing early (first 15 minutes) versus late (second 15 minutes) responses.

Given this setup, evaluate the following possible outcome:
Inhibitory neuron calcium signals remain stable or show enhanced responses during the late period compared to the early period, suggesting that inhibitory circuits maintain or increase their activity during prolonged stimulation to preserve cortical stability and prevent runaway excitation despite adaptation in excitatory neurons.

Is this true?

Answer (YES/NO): YES